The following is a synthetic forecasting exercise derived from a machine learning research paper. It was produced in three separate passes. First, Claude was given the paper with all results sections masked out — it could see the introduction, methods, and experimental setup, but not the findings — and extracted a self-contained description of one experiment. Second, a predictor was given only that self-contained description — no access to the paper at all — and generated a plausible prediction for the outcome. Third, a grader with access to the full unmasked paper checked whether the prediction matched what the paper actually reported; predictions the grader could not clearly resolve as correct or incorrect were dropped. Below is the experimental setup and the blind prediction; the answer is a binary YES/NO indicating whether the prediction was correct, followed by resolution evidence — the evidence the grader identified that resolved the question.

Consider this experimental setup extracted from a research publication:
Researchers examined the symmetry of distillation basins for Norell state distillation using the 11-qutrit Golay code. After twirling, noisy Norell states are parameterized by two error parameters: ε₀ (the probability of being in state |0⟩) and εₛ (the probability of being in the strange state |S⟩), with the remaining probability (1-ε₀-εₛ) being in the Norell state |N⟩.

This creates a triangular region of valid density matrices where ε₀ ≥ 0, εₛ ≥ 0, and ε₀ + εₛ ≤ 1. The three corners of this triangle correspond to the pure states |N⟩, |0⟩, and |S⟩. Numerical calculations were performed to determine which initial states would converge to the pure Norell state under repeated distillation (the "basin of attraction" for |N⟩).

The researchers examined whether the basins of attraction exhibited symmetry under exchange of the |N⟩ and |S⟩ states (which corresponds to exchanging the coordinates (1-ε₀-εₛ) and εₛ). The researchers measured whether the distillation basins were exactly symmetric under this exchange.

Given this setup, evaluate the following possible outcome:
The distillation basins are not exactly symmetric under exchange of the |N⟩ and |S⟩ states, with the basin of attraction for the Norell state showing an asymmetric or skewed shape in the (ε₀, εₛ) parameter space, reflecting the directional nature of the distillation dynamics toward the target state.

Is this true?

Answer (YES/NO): NO